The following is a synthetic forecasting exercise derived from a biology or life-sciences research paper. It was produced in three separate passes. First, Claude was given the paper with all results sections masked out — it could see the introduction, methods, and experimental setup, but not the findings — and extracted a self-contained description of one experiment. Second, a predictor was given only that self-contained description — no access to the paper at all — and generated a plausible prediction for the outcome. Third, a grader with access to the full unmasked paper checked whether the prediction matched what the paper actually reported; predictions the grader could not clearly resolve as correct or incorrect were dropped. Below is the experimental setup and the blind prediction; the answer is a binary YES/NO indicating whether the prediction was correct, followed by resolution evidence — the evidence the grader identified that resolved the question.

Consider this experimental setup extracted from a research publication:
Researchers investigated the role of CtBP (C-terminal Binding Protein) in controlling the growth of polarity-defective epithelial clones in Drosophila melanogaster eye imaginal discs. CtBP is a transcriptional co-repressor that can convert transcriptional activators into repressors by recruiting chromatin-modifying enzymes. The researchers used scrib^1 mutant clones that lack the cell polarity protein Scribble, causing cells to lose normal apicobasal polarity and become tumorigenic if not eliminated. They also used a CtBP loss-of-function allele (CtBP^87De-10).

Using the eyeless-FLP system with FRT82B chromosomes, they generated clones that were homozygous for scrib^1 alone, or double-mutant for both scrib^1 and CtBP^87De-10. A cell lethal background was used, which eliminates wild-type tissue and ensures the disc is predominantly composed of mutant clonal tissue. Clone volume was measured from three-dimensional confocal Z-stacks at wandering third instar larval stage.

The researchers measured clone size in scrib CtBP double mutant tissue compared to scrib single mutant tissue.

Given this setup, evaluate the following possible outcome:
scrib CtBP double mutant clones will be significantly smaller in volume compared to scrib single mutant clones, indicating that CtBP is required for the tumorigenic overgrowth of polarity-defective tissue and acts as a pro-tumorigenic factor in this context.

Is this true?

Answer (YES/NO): NO